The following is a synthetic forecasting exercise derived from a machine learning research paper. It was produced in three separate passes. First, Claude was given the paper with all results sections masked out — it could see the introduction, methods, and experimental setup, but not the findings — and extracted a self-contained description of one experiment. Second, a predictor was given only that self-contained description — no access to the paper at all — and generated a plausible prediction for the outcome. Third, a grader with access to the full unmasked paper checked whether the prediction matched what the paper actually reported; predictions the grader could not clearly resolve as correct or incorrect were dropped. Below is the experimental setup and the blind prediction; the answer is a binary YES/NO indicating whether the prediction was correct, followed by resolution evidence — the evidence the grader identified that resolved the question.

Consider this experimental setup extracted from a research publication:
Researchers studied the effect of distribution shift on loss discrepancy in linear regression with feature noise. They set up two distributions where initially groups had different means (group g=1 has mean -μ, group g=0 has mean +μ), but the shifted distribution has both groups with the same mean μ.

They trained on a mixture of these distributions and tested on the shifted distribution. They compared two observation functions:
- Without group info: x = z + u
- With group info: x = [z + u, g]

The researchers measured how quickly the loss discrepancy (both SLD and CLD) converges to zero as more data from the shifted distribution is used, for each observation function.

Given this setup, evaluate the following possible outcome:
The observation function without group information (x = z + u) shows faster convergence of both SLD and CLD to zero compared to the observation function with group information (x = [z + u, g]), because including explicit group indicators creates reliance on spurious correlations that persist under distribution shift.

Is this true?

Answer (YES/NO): YES